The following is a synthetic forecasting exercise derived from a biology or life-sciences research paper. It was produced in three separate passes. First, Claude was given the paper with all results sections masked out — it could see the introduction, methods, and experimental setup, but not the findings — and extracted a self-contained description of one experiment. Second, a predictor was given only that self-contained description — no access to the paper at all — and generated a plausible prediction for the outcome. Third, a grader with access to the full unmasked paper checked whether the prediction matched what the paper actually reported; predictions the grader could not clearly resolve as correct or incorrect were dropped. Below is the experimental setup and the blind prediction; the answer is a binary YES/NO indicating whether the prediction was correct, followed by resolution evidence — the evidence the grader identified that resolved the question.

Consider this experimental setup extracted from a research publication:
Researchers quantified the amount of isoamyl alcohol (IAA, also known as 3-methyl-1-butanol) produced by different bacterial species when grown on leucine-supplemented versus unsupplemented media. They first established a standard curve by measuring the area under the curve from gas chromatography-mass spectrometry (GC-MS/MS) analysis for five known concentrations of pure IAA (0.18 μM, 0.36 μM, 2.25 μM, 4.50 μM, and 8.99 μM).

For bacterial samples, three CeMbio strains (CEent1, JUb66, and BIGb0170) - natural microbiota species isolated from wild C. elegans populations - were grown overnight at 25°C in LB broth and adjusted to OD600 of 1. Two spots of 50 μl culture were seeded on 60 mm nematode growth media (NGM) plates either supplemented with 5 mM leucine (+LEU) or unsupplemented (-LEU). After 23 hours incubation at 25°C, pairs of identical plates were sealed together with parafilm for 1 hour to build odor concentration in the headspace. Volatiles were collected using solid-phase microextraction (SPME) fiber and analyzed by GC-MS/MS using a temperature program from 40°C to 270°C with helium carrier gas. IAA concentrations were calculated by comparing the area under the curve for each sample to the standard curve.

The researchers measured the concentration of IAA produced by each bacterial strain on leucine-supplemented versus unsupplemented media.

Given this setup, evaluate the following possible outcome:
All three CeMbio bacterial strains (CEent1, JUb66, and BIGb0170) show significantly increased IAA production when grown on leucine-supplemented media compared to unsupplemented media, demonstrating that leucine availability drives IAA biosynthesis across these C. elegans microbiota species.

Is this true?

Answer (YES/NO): YES